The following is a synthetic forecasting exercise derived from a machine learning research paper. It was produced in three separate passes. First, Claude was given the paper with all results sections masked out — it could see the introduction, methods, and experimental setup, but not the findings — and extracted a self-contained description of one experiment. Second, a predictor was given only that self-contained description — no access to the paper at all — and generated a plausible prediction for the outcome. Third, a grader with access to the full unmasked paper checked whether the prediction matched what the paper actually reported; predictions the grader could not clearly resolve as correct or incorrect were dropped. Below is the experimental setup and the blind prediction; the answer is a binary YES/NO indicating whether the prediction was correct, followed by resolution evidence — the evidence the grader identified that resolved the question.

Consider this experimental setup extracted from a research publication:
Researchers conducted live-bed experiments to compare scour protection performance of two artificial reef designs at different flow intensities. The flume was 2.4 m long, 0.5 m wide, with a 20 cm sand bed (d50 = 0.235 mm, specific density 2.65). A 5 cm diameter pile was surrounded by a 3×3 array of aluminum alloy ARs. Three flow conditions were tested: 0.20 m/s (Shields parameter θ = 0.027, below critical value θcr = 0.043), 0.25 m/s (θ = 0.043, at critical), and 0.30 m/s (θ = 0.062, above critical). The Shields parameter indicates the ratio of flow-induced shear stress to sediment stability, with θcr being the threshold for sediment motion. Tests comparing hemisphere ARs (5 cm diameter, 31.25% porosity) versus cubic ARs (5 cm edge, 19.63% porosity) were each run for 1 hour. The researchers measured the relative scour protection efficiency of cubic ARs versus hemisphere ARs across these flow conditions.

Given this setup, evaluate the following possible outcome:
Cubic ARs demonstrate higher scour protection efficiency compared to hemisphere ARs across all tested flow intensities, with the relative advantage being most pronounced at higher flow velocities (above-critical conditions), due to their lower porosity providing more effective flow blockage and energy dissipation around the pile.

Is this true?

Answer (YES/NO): NO